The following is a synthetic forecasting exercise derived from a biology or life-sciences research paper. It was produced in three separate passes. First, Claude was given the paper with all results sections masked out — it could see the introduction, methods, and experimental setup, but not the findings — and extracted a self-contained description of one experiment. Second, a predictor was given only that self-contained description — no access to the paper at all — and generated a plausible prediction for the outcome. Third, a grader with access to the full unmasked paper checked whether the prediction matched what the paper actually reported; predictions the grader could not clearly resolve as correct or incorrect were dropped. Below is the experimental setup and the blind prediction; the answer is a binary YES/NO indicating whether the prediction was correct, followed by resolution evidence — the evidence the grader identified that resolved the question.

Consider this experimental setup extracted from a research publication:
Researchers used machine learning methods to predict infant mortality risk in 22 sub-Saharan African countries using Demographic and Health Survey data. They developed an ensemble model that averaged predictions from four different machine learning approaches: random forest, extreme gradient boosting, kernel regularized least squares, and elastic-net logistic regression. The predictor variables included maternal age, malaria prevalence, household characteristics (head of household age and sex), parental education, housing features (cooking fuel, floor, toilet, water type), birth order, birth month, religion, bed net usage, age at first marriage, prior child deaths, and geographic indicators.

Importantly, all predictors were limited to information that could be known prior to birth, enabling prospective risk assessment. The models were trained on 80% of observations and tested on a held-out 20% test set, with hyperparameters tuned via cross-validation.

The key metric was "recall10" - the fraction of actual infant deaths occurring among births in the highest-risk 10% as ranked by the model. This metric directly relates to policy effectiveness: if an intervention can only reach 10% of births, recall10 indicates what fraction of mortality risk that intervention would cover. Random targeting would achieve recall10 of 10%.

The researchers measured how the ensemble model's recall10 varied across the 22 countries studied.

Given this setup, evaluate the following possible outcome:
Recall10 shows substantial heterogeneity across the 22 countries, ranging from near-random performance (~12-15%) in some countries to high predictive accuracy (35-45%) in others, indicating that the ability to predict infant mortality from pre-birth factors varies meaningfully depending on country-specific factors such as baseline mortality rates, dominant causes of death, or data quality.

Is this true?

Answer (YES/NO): NO